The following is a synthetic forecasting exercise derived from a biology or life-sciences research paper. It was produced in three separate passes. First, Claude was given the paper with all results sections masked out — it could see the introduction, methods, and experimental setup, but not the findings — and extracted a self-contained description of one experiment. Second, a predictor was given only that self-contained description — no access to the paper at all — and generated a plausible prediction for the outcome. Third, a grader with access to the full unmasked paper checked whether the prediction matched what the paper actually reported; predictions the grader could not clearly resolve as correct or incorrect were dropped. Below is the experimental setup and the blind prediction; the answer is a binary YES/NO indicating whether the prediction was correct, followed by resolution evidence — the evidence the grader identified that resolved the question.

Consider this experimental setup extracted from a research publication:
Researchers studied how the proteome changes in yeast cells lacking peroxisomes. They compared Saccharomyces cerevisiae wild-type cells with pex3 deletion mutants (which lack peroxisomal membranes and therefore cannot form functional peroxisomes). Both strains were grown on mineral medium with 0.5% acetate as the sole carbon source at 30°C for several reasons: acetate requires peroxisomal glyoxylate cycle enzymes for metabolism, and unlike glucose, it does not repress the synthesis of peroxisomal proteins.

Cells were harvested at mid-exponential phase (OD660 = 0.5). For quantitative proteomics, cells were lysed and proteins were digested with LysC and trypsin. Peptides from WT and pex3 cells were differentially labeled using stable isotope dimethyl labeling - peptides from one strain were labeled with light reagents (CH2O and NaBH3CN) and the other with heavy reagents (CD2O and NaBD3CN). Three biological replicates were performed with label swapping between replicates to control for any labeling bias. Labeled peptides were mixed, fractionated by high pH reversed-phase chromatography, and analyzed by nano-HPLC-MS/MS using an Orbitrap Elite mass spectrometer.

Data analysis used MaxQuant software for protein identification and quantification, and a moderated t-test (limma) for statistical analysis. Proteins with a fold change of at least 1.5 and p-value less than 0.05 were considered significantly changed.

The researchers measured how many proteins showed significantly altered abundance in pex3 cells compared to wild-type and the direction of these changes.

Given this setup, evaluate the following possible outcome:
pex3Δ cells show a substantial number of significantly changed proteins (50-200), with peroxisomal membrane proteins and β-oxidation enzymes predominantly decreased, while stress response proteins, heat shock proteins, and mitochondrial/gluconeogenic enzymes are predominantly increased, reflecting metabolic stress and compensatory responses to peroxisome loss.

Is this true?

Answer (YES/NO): NO